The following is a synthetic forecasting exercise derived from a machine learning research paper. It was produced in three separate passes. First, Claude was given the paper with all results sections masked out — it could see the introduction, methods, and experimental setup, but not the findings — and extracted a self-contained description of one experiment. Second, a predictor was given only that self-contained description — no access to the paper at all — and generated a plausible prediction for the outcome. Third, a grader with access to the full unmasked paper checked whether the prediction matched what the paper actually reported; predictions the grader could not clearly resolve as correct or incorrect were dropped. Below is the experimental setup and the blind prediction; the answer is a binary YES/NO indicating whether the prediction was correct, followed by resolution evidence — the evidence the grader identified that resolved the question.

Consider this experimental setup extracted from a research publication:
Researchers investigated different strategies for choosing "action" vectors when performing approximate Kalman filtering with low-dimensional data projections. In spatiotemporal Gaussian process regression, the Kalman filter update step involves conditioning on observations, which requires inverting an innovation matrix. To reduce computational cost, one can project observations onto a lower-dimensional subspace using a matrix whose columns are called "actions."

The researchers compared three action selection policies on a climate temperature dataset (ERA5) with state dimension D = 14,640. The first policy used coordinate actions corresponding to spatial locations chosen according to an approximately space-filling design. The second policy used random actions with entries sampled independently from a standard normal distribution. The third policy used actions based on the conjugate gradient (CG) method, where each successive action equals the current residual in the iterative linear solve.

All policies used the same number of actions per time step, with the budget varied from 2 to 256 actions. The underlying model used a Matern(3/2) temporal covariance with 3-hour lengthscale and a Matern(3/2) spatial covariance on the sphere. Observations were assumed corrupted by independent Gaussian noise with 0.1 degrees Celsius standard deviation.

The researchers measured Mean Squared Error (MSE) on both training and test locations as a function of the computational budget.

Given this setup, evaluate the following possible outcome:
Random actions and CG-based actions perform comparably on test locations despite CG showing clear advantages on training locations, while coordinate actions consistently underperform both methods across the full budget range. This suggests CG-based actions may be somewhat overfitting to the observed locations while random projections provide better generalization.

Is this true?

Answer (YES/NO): NO